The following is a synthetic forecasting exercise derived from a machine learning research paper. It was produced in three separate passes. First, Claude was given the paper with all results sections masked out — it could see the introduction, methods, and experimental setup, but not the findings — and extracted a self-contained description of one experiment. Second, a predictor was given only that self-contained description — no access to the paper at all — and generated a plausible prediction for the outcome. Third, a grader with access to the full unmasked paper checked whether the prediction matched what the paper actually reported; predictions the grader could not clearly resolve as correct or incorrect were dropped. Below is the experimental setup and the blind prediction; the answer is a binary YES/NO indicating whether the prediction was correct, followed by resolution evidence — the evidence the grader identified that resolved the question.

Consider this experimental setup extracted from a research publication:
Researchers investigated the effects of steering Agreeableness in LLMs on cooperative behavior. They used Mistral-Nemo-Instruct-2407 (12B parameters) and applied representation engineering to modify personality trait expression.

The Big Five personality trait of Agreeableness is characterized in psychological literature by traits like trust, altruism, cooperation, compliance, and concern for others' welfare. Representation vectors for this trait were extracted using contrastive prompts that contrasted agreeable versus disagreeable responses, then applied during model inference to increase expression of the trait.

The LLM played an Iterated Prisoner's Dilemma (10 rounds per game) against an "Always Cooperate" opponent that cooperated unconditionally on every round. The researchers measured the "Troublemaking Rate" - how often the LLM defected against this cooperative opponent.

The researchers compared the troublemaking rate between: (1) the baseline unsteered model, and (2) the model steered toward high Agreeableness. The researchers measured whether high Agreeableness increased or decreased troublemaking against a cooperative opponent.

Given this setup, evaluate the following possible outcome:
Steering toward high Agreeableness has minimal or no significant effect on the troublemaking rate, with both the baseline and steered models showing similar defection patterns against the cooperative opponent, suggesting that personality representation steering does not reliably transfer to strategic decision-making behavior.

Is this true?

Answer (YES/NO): NO